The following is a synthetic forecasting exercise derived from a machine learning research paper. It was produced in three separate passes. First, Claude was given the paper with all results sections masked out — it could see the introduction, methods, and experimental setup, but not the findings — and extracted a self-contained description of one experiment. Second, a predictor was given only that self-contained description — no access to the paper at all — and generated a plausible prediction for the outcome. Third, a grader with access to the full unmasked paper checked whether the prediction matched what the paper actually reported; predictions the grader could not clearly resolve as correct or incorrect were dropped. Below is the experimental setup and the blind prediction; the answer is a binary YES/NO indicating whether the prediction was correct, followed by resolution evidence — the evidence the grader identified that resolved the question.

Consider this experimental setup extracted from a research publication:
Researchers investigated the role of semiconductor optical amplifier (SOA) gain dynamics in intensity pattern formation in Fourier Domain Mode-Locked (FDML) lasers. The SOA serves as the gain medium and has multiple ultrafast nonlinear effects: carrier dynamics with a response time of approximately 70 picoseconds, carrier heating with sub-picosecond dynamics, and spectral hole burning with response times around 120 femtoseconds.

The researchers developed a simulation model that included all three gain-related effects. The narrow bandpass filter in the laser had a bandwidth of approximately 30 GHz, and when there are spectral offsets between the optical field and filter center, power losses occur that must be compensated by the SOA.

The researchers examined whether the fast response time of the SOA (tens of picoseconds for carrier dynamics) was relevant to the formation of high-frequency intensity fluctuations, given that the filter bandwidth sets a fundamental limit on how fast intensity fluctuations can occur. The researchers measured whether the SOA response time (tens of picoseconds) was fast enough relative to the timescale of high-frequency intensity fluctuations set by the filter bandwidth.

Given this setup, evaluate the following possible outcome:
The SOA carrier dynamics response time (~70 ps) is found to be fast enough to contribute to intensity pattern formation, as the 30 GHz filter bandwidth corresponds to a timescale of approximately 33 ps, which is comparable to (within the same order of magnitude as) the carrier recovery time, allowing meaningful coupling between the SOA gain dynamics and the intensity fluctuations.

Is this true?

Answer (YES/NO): YES